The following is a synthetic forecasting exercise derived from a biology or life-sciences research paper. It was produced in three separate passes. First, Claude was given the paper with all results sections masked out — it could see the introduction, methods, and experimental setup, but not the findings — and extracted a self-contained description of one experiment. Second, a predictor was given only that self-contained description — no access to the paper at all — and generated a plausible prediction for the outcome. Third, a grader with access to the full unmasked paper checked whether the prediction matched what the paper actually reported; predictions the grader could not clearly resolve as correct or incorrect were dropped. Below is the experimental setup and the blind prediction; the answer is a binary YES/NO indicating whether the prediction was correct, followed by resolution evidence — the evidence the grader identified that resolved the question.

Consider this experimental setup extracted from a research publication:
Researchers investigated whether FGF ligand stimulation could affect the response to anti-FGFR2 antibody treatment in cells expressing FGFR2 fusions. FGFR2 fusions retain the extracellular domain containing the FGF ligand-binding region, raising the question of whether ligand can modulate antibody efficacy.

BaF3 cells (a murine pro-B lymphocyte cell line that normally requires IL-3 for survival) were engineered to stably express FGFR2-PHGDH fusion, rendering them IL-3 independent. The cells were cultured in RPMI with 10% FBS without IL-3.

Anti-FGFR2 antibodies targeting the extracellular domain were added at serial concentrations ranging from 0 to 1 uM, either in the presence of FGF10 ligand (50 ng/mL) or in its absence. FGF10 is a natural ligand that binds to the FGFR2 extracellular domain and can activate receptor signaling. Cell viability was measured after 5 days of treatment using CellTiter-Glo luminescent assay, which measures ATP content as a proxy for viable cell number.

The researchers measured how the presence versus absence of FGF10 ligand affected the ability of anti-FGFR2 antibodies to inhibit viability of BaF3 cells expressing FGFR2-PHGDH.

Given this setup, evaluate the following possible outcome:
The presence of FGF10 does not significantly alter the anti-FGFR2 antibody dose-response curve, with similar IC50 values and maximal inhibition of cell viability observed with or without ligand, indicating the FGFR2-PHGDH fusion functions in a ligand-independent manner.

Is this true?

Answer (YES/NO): NO